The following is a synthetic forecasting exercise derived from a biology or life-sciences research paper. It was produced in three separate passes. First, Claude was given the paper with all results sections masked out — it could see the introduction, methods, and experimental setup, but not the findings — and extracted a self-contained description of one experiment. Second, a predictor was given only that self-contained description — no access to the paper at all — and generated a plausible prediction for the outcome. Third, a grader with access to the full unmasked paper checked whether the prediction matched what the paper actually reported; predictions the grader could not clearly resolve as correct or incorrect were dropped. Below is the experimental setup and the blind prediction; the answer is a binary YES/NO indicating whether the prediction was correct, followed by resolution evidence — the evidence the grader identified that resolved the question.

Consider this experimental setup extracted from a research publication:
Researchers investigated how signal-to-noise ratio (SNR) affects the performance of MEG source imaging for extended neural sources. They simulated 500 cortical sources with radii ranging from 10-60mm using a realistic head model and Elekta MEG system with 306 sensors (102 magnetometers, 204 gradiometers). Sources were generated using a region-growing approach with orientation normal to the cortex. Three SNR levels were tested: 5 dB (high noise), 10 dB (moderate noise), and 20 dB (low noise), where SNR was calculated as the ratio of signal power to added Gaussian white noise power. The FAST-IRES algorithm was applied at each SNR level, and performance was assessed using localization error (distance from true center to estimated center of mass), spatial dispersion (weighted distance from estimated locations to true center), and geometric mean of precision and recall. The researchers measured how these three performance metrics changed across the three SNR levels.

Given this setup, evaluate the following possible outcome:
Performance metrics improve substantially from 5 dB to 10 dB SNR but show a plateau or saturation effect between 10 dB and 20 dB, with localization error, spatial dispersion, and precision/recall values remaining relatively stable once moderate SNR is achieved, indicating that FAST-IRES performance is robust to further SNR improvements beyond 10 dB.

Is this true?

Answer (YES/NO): NO